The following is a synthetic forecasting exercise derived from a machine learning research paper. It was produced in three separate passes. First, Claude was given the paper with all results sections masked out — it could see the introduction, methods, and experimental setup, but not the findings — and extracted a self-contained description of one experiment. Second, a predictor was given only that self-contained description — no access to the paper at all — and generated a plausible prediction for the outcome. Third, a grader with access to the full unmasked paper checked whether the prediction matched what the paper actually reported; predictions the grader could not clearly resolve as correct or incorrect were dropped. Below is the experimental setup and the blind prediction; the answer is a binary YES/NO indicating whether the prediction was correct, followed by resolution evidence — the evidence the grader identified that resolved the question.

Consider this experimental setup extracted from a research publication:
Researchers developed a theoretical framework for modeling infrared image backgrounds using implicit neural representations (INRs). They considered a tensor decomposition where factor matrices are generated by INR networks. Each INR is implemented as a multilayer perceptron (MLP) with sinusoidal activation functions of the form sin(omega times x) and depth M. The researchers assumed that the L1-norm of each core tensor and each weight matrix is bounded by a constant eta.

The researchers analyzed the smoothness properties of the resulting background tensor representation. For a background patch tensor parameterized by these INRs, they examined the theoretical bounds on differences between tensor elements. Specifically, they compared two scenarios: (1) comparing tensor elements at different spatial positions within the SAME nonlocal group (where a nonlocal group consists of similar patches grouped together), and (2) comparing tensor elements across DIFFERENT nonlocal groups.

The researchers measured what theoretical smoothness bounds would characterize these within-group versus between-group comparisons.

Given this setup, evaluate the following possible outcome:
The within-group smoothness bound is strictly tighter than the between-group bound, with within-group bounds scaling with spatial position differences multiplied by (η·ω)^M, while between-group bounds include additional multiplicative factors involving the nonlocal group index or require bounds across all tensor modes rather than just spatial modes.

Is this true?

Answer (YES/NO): NO